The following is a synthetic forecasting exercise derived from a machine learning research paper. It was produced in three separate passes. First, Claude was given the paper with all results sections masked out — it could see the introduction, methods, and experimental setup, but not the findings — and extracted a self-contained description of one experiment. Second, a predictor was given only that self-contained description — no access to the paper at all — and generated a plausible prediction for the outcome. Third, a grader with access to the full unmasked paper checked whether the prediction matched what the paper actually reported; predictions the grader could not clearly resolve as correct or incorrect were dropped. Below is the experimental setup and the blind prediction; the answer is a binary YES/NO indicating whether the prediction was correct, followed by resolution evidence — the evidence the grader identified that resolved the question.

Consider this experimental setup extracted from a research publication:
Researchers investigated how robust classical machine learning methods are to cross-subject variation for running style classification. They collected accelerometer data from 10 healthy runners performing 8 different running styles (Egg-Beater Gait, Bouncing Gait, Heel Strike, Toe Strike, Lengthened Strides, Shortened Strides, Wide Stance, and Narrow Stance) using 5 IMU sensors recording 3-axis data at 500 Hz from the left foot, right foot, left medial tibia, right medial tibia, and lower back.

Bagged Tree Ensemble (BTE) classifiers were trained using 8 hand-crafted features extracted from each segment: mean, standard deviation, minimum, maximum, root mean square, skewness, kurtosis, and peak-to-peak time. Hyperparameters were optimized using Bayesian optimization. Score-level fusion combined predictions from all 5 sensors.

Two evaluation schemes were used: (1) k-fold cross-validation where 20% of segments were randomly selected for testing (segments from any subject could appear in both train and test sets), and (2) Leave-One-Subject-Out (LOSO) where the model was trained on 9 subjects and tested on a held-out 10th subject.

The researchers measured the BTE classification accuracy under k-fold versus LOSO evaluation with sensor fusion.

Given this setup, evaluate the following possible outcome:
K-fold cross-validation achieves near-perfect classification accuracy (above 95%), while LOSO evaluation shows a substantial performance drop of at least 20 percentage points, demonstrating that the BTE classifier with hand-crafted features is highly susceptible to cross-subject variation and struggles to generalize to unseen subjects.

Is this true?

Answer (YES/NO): NO